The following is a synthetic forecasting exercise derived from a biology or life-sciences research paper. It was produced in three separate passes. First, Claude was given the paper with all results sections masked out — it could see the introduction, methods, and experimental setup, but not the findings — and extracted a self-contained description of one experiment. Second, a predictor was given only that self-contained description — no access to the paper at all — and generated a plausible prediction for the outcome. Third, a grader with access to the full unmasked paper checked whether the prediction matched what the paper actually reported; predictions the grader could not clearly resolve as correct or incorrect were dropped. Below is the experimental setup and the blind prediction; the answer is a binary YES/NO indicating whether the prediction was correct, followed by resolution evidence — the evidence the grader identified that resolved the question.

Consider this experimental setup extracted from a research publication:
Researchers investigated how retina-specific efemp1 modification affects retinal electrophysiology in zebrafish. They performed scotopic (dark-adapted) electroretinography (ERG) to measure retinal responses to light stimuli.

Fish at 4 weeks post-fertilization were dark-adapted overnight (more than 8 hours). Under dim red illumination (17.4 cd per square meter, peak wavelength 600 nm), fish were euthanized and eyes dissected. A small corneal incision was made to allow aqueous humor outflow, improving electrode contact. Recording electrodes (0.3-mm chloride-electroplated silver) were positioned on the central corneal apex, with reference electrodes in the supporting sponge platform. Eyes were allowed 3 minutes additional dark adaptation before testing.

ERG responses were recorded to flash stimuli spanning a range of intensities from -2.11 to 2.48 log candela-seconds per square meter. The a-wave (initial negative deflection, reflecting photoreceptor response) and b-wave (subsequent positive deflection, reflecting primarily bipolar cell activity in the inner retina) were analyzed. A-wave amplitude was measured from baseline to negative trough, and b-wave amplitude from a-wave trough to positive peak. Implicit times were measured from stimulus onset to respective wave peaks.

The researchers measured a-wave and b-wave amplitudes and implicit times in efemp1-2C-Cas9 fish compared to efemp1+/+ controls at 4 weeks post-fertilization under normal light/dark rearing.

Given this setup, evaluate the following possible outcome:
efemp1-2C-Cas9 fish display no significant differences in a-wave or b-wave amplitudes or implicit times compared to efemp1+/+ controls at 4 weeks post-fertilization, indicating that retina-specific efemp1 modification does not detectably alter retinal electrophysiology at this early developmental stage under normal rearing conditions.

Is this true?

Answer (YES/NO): NO